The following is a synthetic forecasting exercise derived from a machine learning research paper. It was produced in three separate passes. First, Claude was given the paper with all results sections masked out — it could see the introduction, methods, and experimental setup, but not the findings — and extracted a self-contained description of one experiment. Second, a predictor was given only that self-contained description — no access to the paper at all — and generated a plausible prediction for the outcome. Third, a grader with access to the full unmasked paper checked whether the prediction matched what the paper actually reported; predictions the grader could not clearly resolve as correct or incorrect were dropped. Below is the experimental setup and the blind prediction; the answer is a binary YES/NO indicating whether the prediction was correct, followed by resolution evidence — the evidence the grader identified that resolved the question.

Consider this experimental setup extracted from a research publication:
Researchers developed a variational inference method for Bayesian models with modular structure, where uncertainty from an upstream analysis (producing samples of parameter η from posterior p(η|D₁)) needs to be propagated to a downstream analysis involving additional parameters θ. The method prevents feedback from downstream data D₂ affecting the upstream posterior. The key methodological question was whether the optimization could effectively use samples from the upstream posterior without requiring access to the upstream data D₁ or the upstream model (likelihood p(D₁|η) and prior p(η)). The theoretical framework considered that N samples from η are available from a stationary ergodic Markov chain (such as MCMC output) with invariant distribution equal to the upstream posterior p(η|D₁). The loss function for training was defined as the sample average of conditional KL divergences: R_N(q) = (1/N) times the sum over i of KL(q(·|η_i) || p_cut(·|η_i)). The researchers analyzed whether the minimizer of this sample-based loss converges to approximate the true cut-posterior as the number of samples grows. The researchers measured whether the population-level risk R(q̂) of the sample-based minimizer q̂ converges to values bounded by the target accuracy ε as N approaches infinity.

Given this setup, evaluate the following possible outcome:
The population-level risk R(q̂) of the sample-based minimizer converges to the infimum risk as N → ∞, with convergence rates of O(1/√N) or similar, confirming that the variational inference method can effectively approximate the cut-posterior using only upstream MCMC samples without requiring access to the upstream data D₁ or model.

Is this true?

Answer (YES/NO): NO